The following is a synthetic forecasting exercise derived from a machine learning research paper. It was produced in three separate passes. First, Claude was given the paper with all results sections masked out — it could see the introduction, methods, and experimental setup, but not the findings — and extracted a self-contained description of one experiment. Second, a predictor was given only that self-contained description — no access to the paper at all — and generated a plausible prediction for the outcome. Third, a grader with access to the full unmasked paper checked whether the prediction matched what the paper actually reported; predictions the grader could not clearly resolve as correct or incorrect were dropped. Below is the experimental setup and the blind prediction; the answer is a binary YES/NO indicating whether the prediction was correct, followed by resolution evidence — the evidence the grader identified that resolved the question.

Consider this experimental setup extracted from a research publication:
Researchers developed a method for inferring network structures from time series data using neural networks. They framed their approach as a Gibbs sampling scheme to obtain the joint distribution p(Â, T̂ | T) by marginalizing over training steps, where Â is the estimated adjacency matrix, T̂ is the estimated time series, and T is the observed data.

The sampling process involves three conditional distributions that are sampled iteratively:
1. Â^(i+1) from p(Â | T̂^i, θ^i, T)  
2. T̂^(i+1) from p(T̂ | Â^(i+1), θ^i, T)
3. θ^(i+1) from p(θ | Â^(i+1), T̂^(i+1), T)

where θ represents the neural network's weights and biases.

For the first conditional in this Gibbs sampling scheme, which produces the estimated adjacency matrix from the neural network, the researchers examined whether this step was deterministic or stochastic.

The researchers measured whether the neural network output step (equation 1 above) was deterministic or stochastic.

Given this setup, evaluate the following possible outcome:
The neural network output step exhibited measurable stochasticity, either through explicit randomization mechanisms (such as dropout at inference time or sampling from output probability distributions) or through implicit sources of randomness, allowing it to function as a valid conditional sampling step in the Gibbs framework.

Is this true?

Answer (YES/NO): NO